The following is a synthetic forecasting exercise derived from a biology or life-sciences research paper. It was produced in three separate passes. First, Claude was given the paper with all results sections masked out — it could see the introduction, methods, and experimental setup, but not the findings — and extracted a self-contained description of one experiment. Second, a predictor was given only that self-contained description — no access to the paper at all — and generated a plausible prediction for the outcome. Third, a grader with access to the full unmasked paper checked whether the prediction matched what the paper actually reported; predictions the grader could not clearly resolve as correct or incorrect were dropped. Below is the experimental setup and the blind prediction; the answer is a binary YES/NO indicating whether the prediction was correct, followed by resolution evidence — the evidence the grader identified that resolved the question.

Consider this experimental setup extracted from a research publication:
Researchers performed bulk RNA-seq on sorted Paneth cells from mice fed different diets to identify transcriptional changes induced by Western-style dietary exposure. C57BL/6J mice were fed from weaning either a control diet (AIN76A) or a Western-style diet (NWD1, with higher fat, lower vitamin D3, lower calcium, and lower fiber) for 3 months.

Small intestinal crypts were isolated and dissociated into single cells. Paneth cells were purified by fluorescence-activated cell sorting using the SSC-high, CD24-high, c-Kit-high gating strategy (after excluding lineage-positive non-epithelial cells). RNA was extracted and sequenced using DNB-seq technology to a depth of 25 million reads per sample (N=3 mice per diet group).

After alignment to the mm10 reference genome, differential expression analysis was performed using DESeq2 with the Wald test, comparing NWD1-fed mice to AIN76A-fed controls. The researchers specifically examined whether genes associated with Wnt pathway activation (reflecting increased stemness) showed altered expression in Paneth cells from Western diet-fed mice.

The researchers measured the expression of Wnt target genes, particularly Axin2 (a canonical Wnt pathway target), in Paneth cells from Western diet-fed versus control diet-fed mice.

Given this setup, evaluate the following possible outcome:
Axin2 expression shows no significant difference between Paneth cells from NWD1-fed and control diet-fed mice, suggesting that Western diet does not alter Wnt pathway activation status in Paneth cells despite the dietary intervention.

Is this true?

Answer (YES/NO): NO